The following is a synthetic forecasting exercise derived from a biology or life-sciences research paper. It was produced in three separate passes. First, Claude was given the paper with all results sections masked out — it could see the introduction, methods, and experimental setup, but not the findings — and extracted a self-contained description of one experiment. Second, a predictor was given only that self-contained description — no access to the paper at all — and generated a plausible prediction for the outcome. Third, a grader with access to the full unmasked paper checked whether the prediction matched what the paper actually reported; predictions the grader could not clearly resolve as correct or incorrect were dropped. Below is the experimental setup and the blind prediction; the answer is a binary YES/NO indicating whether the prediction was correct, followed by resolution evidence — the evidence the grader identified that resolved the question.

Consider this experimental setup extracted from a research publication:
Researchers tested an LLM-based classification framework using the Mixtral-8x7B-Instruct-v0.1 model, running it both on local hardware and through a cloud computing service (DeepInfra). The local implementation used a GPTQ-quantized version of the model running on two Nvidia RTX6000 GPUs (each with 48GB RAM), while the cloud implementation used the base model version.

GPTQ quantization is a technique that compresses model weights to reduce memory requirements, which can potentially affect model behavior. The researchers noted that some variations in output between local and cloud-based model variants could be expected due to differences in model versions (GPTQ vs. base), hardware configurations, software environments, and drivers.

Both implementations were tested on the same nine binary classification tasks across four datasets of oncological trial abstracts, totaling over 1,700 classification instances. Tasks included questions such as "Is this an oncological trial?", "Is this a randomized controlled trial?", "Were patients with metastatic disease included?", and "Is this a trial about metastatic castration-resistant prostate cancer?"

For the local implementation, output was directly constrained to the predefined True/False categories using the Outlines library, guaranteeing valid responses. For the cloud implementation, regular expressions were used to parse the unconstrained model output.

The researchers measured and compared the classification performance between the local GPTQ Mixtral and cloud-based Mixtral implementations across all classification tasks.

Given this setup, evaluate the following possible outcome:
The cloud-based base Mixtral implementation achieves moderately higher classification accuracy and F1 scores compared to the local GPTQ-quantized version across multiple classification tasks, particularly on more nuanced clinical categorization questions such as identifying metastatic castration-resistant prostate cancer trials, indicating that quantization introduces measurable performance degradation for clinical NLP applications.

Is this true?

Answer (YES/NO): NO